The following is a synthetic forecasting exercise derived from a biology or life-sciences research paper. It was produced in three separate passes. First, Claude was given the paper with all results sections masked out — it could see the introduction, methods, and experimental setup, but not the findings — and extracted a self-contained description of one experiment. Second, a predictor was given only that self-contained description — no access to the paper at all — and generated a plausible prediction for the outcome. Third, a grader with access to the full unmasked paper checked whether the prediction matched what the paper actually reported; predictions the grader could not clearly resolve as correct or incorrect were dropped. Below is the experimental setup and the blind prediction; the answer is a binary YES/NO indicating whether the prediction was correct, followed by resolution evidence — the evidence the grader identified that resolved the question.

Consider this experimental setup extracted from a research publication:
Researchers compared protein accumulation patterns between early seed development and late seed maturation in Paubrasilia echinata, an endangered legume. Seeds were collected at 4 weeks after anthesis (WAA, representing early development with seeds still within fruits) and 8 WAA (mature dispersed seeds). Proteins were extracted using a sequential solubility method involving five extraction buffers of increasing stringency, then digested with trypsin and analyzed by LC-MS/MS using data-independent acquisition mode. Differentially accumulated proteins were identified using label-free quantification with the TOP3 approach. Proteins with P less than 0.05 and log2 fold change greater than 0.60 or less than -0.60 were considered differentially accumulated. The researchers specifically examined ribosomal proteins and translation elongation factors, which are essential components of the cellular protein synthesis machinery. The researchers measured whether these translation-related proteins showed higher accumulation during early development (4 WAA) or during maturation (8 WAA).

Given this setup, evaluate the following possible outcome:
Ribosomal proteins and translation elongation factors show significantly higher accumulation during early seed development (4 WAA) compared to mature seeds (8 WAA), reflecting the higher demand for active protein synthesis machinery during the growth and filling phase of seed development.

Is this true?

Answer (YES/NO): NO